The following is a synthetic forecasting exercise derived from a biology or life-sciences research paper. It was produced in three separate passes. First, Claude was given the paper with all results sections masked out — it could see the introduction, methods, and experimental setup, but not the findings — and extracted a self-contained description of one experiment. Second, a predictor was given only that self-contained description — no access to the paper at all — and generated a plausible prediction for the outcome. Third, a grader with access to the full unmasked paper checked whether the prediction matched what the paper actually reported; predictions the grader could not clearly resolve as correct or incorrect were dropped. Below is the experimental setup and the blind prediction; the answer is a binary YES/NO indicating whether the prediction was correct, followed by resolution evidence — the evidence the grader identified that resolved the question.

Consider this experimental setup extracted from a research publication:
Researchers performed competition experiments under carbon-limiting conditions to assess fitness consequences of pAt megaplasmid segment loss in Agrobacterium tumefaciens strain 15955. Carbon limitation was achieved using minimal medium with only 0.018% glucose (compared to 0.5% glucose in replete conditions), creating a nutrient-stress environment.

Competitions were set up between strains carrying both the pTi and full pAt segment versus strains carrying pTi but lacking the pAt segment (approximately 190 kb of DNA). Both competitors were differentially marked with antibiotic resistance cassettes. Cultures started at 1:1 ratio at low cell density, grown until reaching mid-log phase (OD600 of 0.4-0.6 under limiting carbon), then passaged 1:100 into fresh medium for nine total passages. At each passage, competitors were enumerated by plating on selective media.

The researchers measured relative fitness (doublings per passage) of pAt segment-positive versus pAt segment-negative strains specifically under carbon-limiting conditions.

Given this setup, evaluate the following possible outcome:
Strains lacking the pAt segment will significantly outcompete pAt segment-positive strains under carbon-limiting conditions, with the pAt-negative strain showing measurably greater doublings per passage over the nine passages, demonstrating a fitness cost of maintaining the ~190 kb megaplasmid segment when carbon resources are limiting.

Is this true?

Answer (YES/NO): NO